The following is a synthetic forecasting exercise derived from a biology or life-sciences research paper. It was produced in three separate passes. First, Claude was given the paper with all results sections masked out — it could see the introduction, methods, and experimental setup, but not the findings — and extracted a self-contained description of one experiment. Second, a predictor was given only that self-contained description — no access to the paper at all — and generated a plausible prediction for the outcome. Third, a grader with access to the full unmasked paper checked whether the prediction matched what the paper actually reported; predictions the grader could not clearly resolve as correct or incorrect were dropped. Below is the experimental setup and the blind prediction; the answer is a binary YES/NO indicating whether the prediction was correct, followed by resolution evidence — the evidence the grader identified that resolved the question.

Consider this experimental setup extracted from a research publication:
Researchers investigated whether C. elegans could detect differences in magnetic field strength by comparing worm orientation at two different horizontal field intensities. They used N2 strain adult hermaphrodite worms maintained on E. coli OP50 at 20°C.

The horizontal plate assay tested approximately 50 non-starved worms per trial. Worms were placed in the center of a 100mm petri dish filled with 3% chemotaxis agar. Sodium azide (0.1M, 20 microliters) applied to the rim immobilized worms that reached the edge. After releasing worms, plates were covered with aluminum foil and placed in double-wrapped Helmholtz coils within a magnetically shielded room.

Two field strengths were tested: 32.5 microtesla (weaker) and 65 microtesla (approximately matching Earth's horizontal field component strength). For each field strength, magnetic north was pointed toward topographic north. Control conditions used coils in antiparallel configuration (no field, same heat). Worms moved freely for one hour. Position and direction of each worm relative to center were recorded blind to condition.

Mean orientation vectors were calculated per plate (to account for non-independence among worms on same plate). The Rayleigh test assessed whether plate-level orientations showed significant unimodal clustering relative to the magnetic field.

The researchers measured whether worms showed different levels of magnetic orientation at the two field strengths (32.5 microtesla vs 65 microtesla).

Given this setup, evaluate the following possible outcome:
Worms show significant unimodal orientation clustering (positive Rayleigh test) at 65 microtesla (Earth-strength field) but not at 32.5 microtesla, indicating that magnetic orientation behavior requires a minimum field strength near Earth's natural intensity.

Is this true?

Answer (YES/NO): NO